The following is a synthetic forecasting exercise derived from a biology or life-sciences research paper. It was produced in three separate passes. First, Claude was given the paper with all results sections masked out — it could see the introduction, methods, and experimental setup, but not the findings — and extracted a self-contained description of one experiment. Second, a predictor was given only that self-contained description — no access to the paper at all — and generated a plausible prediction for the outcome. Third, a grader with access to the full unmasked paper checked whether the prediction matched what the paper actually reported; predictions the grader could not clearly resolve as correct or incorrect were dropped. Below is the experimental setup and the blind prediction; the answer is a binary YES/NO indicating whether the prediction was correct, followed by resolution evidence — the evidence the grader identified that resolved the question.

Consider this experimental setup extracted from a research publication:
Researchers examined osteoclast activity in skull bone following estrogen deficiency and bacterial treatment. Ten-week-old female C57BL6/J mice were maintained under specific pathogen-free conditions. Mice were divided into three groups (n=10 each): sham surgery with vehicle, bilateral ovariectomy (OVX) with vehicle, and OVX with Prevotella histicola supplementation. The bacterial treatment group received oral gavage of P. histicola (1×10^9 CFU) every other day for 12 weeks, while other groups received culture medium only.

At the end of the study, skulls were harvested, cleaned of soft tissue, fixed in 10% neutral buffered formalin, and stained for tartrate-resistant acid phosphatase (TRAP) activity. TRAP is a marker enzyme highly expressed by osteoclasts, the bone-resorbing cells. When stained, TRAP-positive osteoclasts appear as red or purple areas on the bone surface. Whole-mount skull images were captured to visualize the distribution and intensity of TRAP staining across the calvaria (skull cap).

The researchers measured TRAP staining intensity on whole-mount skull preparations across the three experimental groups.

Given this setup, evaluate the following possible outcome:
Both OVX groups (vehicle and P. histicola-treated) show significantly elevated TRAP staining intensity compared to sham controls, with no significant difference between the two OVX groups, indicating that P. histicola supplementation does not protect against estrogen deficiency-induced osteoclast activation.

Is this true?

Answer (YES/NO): NO